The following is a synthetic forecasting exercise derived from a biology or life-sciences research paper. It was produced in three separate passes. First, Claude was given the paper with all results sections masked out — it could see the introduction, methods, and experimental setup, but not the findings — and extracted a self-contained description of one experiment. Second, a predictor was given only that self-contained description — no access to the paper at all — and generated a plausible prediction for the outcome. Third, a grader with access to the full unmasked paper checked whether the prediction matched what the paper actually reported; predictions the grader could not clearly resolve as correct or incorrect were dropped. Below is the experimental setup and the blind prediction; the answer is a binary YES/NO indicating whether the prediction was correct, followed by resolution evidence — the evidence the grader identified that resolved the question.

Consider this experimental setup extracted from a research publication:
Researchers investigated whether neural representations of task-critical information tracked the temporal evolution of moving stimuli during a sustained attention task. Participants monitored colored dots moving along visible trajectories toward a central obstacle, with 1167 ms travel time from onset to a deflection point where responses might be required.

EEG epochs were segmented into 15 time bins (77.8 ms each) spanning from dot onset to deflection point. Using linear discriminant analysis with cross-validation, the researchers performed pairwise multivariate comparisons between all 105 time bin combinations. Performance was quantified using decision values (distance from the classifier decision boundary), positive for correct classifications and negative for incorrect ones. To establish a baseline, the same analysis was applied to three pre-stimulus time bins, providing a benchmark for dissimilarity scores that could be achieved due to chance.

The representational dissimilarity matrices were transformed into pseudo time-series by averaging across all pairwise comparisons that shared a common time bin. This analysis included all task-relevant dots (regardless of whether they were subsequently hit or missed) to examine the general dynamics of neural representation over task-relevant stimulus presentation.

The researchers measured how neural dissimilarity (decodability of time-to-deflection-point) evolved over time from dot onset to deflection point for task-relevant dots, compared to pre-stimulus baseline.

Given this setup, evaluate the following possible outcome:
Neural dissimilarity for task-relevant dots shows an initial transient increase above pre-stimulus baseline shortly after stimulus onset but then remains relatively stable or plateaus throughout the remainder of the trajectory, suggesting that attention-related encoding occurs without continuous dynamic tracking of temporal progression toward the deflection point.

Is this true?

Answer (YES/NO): NO